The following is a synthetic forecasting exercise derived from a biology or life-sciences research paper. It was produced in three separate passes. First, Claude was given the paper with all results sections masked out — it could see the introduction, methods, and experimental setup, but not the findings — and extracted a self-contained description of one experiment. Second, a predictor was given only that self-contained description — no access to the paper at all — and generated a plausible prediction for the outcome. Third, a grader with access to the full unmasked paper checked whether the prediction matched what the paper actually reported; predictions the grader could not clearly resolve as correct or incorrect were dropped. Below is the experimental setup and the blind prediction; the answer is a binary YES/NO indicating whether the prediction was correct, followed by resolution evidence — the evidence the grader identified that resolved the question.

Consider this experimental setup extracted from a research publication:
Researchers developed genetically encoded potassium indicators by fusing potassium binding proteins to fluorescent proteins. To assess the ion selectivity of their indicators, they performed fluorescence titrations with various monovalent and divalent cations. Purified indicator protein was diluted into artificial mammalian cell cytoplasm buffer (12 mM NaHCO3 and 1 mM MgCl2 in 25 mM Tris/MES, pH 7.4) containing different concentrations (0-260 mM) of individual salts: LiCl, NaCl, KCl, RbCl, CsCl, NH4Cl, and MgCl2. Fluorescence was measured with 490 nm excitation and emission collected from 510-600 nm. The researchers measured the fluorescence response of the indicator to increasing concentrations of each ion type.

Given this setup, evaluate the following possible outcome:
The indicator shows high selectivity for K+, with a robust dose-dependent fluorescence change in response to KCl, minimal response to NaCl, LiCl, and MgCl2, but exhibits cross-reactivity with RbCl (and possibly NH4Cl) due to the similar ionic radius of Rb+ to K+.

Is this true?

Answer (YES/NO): NO